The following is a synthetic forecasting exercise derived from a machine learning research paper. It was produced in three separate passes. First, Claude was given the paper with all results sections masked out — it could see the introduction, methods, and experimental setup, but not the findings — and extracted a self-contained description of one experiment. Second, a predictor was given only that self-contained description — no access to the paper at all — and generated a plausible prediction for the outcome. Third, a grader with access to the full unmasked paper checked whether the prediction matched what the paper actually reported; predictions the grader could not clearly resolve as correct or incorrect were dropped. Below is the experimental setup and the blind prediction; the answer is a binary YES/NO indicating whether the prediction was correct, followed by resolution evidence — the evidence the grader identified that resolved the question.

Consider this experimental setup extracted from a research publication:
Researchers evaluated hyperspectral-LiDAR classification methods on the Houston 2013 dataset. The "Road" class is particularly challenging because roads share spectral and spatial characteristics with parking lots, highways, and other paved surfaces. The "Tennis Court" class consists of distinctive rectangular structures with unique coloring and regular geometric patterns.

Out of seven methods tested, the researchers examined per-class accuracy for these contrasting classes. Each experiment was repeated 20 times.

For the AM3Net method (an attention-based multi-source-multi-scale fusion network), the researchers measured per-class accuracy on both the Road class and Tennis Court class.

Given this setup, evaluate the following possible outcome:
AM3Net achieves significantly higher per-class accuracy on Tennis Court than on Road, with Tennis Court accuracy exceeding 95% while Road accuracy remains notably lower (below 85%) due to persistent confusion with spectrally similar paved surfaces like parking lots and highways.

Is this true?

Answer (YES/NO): YES